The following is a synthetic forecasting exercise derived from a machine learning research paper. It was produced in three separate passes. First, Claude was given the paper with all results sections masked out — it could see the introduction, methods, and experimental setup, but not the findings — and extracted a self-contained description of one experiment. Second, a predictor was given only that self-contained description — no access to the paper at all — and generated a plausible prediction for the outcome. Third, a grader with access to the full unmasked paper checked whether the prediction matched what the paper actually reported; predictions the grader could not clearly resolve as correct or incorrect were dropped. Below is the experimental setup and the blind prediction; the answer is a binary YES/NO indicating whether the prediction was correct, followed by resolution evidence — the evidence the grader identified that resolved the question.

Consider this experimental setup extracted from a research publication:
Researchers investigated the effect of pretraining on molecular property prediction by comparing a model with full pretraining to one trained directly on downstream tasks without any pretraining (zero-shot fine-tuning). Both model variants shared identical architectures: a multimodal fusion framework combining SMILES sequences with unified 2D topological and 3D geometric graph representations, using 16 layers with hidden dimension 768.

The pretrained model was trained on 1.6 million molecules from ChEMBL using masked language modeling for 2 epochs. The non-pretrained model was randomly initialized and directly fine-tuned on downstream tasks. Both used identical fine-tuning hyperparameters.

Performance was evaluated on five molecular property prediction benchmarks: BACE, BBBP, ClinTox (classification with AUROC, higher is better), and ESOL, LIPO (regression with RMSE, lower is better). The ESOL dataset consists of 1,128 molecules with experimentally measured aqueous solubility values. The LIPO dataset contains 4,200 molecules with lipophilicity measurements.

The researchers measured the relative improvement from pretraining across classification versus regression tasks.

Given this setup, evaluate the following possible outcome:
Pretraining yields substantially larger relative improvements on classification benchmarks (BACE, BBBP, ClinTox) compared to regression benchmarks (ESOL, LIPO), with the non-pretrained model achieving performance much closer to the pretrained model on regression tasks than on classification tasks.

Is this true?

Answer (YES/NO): NO